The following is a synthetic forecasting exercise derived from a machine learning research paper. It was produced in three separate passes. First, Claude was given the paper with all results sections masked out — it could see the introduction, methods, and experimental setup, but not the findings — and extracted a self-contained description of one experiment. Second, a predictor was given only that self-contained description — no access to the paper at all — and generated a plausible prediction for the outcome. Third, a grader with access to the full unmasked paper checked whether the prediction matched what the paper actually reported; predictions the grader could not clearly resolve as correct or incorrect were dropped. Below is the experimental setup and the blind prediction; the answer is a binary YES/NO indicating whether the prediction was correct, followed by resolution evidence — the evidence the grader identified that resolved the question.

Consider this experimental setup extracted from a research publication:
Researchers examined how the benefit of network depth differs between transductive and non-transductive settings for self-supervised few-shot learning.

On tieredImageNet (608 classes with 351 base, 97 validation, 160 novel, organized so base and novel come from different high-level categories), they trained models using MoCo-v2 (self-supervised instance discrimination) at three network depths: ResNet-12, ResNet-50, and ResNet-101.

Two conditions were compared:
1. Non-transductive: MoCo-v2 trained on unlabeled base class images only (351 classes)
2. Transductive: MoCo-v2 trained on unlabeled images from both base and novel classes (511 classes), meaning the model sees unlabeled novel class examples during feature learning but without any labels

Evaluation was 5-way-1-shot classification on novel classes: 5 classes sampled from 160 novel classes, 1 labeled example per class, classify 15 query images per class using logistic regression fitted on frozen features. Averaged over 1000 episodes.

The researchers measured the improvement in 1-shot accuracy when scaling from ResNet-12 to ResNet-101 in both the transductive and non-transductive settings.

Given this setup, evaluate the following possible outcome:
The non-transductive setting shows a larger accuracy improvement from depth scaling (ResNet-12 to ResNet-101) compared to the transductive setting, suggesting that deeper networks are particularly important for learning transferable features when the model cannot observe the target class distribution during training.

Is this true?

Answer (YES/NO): NO